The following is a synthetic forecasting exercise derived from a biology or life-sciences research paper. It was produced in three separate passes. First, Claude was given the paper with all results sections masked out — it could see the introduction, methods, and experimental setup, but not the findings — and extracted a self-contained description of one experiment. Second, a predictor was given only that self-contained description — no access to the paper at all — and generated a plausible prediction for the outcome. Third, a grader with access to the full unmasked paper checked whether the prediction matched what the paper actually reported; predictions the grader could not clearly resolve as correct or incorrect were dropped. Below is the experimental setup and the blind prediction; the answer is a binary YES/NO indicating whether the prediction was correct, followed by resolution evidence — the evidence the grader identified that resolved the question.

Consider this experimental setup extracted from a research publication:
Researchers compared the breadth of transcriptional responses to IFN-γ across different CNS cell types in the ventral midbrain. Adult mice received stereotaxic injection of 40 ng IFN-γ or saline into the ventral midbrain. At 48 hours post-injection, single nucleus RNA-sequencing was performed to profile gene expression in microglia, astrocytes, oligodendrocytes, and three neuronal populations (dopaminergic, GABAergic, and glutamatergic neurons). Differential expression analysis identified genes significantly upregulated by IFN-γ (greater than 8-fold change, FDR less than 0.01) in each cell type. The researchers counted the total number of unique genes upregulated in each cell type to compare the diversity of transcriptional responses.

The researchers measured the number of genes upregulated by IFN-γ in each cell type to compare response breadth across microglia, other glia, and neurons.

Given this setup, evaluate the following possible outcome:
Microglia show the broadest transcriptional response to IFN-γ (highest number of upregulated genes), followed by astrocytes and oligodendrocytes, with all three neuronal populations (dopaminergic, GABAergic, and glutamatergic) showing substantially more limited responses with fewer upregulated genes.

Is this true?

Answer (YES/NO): YES